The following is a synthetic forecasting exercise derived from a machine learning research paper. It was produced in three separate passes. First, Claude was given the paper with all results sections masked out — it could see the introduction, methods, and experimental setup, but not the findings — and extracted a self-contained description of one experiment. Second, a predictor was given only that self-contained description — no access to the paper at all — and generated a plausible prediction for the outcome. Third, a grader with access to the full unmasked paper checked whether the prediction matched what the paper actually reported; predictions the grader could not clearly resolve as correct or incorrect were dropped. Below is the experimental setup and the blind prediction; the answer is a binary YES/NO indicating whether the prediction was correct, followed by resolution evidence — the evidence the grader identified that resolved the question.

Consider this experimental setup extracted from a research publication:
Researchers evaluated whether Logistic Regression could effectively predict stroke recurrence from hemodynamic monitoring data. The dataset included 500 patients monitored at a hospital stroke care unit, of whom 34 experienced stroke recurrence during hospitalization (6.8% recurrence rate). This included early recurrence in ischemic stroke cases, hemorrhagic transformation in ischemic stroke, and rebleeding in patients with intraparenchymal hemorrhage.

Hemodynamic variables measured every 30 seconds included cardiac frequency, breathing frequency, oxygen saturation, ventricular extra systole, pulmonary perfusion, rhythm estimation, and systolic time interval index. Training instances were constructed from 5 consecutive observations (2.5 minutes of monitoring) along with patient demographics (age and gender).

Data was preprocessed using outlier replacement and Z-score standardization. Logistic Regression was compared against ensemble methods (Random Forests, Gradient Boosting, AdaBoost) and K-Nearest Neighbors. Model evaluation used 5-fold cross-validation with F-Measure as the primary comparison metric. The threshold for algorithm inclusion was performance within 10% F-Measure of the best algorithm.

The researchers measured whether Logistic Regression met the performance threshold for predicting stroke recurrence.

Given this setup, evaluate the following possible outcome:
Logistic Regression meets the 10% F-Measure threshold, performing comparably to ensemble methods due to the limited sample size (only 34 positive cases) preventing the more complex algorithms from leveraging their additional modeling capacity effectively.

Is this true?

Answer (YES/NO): NO